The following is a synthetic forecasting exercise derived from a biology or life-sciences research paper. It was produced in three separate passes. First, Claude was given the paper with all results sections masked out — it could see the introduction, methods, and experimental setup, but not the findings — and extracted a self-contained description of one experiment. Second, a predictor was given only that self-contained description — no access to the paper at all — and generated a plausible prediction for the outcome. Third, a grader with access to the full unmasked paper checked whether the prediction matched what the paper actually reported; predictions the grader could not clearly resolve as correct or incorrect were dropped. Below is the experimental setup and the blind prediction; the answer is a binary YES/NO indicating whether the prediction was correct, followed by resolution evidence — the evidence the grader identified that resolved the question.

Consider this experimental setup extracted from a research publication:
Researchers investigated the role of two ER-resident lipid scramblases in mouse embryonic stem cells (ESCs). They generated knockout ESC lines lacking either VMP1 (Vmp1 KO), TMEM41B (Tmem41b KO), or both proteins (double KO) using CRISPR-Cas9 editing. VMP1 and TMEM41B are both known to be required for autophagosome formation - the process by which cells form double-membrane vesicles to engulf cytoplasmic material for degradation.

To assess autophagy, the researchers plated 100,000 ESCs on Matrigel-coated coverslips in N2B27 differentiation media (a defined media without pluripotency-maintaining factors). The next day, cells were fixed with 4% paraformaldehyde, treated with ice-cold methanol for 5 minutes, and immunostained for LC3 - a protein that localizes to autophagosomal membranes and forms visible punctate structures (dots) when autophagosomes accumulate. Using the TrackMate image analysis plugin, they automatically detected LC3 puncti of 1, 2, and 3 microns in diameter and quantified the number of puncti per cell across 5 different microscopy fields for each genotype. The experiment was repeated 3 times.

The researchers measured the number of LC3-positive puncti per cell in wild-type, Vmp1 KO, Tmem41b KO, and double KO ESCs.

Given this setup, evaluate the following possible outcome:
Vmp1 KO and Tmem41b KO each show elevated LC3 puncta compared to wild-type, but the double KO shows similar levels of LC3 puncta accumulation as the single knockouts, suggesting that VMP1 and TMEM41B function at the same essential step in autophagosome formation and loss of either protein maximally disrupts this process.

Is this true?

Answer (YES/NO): NO